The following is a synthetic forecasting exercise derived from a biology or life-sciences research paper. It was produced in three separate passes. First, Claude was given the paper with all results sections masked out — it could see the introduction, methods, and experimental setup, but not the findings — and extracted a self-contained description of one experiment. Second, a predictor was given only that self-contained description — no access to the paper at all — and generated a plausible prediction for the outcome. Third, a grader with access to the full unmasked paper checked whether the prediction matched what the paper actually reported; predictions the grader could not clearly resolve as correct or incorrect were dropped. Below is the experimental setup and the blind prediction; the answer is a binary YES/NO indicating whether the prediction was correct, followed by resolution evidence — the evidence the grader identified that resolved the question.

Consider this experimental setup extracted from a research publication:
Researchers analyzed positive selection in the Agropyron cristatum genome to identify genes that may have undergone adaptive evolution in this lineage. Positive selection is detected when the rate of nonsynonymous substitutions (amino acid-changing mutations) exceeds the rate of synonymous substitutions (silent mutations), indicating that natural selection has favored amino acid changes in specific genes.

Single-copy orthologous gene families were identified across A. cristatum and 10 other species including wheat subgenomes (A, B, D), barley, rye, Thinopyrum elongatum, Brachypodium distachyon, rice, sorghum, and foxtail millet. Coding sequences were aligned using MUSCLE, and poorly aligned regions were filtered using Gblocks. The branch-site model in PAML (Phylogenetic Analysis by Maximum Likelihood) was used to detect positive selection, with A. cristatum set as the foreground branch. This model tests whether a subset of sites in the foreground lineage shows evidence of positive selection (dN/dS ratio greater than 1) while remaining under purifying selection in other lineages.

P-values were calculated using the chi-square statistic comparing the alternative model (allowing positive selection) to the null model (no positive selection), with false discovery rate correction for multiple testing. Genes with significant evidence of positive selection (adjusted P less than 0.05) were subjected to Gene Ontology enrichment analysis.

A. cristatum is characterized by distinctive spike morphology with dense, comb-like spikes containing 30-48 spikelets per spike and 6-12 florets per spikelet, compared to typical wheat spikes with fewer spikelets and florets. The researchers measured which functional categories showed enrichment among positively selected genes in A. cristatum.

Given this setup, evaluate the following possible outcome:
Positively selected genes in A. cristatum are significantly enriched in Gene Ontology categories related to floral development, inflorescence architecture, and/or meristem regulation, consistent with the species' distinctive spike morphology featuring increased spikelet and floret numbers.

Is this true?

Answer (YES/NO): NO